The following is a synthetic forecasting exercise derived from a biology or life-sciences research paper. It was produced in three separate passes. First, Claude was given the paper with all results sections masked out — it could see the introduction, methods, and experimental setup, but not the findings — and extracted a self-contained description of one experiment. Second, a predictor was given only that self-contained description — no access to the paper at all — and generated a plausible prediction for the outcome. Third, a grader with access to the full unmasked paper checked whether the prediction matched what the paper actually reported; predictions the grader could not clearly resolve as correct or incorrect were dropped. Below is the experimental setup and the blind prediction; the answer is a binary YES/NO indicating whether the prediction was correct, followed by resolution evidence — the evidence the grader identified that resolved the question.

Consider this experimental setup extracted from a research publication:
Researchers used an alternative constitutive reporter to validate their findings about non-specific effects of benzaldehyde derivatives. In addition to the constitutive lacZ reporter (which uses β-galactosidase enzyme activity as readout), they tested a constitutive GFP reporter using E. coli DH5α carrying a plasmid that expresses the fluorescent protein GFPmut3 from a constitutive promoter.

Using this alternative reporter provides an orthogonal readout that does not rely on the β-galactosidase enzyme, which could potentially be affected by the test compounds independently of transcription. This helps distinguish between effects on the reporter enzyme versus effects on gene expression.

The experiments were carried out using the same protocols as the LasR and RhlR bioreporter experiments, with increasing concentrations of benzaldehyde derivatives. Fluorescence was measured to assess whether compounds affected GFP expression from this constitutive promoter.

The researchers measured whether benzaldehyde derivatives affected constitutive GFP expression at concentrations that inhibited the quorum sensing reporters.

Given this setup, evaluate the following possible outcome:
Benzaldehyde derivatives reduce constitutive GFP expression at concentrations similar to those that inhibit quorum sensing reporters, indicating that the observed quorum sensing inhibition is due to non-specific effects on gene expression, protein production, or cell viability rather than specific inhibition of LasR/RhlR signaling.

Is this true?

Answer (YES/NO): YES